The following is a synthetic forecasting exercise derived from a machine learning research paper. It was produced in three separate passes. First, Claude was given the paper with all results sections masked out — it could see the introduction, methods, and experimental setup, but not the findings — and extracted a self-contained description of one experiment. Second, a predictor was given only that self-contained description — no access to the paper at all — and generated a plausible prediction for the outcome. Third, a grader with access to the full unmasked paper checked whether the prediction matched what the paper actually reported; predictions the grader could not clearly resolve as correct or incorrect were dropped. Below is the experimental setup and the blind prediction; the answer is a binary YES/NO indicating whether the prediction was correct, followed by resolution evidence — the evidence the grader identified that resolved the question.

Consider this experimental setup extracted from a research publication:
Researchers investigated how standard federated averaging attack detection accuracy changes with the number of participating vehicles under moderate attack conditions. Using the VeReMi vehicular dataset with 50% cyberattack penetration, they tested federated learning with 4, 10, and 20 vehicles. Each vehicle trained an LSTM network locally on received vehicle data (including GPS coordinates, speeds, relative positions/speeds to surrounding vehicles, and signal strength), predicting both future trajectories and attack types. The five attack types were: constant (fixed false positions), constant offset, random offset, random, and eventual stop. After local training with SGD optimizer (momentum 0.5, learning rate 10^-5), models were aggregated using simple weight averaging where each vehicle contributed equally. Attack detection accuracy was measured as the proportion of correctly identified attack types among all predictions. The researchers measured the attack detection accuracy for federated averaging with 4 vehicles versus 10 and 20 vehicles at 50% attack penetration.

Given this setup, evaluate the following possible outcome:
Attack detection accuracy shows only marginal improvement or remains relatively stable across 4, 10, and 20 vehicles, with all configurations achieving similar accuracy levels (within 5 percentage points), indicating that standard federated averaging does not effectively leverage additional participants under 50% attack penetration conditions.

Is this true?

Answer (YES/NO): NO